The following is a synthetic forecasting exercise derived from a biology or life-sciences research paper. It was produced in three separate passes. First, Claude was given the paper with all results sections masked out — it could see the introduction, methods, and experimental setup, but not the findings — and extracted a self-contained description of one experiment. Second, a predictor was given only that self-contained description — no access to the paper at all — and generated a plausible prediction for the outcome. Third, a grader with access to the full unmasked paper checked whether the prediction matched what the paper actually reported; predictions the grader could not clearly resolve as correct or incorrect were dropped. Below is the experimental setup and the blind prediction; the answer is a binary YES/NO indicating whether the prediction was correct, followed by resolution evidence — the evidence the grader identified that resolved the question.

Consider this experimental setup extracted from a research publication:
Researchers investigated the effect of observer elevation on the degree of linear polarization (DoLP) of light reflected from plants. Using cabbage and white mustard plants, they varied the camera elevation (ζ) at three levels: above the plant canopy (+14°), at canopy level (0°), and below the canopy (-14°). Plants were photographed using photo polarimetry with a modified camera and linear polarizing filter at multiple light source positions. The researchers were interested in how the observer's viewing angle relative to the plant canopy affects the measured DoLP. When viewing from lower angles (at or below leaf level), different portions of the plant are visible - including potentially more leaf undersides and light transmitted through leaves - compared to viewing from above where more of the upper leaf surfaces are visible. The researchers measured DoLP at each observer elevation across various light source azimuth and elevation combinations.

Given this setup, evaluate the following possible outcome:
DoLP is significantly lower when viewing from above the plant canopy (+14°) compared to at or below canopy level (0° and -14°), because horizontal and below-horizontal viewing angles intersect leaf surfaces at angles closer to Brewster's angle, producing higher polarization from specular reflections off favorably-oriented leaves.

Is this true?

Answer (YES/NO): NO